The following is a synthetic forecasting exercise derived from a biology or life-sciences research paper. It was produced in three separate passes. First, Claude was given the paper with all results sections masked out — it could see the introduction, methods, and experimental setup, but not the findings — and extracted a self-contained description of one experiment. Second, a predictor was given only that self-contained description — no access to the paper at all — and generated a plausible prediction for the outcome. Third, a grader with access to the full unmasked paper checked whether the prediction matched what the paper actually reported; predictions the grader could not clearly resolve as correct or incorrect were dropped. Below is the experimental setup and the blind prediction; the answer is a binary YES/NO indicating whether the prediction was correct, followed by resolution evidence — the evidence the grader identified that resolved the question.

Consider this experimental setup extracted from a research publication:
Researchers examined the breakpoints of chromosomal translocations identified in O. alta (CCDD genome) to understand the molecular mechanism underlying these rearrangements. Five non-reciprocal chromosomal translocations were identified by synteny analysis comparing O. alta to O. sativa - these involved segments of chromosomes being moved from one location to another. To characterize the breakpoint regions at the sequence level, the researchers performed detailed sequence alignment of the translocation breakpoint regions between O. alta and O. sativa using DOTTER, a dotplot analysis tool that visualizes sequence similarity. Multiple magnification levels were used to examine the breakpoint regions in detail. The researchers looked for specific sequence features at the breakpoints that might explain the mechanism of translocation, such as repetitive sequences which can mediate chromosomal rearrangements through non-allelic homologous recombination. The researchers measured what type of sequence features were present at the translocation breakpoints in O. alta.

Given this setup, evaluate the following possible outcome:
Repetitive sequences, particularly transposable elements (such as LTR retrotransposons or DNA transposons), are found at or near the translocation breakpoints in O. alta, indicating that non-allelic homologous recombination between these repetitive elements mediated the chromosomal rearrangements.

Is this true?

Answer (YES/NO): NO